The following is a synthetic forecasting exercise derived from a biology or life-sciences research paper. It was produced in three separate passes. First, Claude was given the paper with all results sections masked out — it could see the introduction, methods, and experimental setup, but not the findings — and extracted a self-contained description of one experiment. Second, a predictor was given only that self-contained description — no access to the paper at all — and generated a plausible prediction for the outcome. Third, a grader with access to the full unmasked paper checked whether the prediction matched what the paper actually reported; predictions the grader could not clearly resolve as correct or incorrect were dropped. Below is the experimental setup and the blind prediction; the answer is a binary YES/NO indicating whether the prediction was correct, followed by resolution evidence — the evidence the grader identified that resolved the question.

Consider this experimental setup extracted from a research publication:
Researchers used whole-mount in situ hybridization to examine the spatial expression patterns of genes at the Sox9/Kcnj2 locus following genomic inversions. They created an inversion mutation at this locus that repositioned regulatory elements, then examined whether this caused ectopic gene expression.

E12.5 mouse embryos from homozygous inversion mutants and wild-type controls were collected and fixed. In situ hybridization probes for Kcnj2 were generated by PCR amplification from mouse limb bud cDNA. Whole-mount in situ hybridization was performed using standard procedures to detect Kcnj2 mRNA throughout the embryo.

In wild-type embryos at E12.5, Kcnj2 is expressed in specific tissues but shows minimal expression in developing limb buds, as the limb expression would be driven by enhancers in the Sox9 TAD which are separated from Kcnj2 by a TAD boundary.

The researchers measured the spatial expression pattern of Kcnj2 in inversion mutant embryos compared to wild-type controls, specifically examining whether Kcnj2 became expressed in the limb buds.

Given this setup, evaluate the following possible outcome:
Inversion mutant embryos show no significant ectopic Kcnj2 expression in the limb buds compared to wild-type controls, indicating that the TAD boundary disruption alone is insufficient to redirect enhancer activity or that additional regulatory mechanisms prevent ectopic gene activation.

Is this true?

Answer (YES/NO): NO